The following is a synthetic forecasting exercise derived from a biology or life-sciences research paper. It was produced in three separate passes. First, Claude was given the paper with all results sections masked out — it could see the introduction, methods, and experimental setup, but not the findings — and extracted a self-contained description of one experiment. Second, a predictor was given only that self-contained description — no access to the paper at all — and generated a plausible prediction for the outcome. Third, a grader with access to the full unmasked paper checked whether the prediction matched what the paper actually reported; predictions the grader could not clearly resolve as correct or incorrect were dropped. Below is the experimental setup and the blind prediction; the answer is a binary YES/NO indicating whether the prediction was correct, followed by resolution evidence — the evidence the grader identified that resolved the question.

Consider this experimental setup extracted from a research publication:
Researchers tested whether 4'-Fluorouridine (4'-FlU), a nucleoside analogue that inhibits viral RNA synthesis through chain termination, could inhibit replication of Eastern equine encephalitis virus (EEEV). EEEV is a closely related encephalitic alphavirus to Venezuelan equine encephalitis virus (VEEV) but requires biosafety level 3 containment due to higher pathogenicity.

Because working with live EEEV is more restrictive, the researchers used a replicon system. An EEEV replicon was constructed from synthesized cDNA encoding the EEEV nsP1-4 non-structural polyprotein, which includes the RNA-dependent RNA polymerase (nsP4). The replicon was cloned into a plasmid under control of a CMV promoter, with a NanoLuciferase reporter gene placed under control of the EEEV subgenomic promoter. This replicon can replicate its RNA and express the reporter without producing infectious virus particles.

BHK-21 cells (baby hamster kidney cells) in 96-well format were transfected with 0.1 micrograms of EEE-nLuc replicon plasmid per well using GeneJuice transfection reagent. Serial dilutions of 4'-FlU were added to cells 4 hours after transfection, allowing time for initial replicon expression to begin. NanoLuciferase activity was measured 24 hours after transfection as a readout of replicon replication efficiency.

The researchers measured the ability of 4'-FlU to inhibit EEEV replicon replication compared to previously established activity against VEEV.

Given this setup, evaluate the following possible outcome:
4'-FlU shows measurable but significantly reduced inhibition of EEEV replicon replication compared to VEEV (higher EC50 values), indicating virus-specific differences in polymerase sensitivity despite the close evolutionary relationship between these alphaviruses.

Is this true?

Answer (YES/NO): YES